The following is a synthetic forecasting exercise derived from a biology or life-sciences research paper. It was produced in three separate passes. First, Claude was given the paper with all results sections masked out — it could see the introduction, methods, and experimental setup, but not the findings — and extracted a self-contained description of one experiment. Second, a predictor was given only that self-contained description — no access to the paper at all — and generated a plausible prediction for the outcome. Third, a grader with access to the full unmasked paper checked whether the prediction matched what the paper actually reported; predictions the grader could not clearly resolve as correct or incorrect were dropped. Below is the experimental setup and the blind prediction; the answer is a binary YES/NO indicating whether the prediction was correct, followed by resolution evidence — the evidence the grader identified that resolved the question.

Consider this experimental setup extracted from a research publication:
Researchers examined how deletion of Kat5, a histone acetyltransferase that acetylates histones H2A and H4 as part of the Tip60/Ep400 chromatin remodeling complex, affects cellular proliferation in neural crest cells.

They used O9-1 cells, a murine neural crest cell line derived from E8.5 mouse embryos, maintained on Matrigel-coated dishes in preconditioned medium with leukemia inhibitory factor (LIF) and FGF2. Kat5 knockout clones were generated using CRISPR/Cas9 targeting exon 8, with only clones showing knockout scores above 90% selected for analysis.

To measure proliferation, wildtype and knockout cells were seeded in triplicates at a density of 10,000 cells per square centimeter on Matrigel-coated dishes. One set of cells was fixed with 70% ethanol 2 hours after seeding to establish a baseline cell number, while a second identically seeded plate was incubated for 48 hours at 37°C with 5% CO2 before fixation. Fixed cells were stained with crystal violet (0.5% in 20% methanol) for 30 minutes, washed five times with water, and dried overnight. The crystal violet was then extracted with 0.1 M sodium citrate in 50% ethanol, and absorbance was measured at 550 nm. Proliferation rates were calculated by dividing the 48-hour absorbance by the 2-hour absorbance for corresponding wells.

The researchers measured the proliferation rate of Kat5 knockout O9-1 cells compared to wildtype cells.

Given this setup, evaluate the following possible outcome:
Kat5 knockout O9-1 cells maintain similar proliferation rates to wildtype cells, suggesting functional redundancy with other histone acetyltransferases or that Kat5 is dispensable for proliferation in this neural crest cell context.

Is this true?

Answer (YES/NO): NO